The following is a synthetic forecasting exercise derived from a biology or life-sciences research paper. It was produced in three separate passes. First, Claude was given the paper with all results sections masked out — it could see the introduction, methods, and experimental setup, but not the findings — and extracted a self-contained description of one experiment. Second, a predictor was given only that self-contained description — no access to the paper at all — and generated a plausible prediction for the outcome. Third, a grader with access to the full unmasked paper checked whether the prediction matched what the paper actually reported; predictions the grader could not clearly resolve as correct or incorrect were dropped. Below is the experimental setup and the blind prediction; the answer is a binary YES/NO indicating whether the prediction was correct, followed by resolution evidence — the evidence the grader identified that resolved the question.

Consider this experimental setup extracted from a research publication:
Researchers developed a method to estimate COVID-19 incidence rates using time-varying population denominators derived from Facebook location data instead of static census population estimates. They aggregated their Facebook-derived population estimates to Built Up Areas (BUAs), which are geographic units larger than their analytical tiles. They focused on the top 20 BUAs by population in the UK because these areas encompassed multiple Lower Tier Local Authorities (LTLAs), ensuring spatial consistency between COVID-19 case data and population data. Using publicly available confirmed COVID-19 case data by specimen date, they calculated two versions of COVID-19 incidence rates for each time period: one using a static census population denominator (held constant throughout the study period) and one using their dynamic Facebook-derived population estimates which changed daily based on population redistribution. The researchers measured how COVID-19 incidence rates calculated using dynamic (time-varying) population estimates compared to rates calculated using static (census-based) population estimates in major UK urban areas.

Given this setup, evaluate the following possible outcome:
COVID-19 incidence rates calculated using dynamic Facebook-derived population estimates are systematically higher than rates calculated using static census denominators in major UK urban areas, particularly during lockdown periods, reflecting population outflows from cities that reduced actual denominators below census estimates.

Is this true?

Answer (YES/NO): NO